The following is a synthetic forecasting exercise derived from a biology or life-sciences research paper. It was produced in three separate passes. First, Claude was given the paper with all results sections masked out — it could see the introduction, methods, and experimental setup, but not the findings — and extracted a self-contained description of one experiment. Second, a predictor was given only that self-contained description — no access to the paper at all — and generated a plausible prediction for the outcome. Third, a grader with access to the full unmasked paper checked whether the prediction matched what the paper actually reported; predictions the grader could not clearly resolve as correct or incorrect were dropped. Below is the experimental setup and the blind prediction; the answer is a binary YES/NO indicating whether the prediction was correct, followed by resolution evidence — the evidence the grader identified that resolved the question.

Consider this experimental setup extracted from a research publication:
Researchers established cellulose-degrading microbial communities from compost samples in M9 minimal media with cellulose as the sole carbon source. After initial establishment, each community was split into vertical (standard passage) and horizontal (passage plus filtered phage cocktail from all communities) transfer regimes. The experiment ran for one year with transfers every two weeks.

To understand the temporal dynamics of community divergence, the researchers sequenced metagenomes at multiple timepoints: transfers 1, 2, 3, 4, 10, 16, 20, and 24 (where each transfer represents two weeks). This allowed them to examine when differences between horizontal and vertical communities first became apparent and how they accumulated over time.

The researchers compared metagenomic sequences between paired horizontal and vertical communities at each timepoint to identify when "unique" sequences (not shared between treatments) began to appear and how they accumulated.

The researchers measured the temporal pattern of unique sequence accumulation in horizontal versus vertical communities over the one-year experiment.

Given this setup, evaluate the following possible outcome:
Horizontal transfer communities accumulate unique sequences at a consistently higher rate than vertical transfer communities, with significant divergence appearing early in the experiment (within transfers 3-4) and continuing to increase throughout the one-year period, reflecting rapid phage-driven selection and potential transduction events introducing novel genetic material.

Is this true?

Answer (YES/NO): NO